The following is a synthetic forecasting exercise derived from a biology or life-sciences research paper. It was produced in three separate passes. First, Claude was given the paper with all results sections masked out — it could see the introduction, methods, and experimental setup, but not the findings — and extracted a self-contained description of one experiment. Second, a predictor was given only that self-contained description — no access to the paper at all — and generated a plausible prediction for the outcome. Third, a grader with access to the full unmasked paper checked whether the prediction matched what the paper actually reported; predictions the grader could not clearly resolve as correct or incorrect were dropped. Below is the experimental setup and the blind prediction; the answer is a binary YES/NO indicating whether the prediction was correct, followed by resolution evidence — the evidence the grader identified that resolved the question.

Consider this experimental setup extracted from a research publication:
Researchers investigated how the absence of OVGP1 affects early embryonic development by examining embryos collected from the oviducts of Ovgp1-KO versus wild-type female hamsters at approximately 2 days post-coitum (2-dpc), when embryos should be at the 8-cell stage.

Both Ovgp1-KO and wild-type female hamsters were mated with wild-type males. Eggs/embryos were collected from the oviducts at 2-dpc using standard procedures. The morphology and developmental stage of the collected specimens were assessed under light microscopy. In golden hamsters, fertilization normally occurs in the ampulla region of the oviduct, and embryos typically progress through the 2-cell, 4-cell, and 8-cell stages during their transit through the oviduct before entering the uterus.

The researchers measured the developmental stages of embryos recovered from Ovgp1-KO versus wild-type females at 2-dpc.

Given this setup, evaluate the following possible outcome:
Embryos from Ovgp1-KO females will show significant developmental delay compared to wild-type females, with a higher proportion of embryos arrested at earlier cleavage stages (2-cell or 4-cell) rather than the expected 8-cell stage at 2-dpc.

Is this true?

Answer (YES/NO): YES